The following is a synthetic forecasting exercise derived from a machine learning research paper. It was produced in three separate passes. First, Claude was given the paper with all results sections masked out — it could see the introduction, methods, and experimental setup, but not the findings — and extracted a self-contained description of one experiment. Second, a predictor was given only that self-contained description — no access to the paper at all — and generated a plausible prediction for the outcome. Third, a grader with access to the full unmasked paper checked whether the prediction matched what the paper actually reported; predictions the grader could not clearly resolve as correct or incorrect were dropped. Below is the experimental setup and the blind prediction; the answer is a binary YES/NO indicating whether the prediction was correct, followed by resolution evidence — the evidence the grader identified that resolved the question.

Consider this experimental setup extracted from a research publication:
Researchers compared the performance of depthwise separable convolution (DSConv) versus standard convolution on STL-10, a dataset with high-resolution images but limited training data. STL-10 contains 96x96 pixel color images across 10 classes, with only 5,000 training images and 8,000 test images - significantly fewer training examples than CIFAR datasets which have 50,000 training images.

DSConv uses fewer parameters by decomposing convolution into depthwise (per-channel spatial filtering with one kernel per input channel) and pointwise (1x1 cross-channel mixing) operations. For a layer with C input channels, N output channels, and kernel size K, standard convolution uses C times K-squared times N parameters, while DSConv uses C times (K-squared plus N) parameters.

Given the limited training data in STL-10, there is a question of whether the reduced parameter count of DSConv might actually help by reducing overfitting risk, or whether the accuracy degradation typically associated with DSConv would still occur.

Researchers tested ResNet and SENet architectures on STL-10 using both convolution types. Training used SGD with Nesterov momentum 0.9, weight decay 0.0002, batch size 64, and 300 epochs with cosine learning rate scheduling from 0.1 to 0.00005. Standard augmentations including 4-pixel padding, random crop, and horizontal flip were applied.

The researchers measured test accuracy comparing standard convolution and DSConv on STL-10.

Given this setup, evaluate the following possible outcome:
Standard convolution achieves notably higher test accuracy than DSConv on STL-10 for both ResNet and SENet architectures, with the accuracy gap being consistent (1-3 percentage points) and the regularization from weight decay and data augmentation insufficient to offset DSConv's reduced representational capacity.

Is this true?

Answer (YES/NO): NO